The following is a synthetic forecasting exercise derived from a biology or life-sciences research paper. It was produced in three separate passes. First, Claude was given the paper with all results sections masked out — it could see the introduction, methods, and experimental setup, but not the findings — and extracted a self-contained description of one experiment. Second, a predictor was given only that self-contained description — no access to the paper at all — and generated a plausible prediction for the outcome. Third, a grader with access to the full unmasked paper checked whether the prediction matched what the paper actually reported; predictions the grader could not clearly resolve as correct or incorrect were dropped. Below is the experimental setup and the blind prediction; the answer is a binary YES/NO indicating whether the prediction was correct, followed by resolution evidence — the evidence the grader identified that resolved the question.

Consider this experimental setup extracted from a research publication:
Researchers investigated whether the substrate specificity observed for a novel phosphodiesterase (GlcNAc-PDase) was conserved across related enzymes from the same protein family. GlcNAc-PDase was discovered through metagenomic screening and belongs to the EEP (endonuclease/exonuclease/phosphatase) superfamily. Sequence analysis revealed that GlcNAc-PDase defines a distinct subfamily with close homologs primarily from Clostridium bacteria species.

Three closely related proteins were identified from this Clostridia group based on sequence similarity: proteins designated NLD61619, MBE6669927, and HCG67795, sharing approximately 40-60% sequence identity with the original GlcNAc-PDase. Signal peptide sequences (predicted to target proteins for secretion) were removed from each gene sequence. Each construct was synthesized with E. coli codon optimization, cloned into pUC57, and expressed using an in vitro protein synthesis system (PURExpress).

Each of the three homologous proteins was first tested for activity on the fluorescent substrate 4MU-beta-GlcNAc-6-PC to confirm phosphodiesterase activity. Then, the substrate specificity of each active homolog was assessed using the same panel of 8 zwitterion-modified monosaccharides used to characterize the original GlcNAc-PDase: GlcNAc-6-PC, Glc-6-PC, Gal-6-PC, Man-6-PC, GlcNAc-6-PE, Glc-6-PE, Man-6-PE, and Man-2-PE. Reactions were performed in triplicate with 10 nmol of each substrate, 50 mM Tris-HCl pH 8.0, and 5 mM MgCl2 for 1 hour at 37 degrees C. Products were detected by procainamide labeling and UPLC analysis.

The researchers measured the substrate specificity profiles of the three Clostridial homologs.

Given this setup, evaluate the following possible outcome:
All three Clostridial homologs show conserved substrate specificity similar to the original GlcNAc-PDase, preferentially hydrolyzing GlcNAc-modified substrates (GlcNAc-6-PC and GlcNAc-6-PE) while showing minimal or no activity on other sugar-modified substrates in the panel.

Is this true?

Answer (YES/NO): YES